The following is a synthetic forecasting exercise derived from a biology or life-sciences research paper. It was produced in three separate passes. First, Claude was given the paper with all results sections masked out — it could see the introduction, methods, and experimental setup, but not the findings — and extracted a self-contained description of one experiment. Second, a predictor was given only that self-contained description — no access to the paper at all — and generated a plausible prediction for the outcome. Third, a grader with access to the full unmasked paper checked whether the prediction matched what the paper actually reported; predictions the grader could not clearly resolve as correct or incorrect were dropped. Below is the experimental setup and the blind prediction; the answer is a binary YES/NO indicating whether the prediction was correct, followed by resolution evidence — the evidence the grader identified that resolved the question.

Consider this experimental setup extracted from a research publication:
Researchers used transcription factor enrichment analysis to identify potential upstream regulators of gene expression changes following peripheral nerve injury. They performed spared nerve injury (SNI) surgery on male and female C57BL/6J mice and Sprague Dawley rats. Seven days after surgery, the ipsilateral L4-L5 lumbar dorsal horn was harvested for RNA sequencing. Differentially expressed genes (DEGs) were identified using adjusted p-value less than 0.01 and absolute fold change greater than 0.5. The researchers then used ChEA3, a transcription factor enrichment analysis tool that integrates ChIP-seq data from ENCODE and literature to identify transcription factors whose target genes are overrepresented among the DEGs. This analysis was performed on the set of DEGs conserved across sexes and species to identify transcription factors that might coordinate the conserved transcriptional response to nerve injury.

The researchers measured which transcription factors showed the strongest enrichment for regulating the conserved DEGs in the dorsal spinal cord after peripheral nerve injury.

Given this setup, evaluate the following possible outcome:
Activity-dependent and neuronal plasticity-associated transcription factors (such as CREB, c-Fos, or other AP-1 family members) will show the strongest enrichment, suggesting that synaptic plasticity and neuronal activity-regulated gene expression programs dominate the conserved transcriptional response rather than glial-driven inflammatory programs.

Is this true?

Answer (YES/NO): NO